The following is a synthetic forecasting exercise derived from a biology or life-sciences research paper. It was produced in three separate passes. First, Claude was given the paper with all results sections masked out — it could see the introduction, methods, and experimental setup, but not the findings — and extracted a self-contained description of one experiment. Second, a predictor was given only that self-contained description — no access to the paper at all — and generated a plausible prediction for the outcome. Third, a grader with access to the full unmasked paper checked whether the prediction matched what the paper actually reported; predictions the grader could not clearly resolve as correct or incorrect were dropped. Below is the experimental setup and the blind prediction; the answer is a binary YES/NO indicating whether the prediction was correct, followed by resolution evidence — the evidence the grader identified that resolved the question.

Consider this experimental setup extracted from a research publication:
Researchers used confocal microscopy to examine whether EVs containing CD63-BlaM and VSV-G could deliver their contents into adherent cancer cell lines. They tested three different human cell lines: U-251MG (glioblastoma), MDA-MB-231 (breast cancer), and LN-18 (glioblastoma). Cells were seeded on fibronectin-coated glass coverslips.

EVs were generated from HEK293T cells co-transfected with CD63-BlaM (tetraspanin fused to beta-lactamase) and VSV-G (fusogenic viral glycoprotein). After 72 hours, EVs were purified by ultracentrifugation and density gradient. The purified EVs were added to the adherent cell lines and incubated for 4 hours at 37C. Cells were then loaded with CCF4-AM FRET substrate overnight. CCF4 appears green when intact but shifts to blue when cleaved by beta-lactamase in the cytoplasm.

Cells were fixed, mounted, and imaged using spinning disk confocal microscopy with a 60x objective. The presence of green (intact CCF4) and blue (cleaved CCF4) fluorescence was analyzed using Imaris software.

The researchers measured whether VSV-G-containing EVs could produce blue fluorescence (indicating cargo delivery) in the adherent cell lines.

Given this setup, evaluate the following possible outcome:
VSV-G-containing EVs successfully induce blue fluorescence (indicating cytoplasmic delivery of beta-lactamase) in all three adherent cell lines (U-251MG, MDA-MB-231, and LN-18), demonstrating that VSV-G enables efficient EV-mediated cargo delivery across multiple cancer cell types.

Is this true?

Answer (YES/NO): NO